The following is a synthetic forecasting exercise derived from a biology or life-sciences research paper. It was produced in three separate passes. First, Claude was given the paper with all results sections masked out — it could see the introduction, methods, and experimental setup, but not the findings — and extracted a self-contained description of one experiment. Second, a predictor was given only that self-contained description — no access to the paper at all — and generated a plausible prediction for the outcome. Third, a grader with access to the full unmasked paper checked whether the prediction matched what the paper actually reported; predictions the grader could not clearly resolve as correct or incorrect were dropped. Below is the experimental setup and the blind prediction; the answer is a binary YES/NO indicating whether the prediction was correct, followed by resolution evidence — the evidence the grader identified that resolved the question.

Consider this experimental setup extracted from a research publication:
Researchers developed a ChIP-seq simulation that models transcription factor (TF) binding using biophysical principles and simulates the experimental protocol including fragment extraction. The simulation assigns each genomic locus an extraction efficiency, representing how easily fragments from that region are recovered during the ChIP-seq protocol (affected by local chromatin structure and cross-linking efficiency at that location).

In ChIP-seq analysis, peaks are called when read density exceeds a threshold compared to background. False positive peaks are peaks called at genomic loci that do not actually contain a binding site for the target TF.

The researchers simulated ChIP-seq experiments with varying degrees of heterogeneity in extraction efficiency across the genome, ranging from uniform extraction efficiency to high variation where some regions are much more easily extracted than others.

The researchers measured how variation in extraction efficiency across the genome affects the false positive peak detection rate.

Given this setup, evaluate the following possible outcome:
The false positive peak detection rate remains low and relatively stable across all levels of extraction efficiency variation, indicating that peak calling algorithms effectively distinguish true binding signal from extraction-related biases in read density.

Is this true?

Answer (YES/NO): NO